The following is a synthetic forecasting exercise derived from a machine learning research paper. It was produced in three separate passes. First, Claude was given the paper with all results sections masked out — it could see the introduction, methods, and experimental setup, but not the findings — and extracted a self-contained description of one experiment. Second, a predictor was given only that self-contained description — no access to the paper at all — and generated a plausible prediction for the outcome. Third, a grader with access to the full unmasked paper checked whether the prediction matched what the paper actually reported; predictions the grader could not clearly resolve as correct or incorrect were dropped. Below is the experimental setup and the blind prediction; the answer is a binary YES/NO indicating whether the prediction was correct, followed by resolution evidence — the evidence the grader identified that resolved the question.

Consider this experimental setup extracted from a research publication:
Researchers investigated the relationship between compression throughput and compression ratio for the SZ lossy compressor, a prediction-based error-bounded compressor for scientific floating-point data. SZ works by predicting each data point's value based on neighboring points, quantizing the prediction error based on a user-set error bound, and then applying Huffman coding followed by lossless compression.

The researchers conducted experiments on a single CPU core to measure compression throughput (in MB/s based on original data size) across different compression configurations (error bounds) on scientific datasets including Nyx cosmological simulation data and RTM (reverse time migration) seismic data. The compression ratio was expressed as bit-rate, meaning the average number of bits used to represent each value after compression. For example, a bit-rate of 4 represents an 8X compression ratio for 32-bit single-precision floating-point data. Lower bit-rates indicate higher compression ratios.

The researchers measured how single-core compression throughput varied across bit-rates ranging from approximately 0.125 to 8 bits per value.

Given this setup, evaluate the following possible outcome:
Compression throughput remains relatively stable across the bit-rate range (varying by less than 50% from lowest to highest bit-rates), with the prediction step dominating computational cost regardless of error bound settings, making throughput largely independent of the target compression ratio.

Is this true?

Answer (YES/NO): NO